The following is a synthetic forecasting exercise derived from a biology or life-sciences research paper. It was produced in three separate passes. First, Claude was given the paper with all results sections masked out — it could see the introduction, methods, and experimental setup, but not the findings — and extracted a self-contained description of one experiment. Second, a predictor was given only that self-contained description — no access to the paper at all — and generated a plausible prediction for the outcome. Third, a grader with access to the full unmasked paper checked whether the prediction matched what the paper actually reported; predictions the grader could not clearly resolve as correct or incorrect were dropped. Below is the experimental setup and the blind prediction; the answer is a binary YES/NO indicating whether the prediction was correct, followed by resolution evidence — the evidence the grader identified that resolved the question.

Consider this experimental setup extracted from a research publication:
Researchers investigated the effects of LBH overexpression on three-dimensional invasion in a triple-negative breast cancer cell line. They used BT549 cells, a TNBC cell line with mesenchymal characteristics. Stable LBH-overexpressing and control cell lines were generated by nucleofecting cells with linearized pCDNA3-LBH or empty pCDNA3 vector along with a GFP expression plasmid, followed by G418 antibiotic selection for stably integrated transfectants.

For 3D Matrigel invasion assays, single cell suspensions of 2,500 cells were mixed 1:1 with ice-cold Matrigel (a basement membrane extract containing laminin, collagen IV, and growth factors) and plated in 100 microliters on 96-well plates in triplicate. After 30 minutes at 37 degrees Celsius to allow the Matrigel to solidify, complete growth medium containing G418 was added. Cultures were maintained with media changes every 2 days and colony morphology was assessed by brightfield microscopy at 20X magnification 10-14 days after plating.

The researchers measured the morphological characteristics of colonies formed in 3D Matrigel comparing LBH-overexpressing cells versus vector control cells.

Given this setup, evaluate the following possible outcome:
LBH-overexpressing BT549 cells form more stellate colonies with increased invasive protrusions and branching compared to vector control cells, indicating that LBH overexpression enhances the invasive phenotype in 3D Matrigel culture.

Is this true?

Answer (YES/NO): YES